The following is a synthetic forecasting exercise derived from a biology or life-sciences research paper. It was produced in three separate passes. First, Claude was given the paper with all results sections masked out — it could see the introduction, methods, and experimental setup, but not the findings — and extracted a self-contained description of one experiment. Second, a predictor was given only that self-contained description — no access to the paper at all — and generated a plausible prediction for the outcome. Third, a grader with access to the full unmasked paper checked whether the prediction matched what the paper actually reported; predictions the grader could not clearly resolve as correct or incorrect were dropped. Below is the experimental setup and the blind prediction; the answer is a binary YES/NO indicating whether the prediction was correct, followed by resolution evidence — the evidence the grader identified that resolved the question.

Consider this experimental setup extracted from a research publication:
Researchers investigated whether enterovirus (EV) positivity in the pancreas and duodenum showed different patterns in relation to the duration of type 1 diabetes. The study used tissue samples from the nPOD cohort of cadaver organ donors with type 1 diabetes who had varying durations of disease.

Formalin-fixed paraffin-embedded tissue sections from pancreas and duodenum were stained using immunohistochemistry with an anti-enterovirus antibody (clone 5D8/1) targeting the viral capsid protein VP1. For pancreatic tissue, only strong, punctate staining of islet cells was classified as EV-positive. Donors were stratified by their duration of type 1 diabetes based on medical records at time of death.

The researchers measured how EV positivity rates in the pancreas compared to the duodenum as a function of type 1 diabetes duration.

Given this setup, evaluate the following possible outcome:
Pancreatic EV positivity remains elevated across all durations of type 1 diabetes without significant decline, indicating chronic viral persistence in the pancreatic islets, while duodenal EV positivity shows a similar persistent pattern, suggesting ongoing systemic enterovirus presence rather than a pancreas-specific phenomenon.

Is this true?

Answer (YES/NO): NO